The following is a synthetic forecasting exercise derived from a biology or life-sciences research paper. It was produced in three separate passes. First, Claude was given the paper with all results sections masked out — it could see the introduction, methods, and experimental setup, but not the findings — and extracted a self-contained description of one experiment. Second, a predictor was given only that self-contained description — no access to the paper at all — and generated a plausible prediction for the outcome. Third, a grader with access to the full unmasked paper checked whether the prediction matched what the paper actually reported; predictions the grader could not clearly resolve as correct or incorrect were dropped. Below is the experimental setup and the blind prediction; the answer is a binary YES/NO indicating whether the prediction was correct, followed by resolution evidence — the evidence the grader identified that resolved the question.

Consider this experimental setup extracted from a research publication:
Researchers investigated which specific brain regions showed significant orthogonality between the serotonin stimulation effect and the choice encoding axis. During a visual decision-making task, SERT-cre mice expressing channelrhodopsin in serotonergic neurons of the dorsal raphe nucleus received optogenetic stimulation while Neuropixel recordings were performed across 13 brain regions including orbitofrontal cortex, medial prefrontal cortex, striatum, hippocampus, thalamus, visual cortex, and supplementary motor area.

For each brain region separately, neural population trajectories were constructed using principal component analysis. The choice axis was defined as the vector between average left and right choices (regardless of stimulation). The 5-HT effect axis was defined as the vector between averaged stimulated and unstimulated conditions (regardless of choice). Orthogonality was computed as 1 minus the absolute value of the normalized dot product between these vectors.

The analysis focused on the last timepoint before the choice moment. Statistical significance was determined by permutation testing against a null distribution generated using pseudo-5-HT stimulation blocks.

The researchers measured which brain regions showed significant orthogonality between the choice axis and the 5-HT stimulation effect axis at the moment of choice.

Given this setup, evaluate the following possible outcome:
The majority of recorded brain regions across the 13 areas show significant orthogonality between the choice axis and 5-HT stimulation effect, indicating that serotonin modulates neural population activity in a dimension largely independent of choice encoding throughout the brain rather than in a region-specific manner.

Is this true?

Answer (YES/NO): NO